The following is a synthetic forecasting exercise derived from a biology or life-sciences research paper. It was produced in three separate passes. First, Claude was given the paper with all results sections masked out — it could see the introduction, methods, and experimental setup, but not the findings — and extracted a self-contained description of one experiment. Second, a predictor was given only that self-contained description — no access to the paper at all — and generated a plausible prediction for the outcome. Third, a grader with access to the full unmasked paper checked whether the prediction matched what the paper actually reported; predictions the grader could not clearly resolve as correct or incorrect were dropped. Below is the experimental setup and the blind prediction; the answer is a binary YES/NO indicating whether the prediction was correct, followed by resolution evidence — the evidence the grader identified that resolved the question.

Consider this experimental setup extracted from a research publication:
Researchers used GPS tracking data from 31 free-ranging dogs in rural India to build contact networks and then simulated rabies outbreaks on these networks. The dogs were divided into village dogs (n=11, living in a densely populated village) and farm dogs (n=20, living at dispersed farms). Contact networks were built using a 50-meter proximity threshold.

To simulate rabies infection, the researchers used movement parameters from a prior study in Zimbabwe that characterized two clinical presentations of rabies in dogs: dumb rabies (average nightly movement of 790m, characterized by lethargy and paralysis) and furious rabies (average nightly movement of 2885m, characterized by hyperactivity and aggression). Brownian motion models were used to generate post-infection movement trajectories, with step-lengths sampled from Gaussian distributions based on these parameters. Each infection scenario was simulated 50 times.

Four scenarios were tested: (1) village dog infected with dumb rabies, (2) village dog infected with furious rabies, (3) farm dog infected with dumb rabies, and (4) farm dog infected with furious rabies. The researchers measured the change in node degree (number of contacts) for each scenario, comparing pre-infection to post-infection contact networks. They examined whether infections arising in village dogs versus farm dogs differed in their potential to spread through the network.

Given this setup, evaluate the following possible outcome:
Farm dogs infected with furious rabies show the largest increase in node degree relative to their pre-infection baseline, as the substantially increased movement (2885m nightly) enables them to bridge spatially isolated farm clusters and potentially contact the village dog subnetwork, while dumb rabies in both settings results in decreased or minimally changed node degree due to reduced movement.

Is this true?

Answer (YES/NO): NO